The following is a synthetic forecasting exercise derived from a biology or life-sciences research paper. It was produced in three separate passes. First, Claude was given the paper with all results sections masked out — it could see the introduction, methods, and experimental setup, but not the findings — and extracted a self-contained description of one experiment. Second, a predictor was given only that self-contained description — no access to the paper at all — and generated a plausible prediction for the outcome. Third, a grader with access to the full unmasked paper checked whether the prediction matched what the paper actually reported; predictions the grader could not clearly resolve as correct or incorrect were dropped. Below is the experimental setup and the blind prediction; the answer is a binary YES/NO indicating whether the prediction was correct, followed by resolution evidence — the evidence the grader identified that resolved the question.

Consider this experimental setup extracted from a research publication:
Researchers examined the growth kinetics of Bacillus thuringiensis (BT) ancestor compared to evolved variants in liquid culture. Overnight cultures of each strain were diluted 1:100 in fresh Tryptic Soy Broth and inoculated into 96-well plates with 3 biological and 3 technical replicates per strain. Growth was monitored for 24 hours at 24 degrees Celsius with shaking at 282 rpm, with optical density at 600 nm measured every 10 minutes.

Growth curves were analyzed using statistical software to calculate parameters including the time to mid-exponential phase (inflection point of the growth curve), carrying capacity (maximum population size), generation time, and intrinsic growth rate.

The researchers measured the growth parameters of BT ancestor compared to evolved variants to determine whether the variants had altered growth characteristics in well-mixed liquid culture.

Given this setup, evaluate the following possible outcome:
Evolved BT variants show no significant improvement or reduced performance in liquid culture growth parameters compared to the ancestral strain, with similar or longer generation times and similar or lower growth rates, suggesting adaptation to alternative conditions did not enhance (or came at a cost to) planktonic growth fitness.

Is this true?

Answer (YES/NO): NO